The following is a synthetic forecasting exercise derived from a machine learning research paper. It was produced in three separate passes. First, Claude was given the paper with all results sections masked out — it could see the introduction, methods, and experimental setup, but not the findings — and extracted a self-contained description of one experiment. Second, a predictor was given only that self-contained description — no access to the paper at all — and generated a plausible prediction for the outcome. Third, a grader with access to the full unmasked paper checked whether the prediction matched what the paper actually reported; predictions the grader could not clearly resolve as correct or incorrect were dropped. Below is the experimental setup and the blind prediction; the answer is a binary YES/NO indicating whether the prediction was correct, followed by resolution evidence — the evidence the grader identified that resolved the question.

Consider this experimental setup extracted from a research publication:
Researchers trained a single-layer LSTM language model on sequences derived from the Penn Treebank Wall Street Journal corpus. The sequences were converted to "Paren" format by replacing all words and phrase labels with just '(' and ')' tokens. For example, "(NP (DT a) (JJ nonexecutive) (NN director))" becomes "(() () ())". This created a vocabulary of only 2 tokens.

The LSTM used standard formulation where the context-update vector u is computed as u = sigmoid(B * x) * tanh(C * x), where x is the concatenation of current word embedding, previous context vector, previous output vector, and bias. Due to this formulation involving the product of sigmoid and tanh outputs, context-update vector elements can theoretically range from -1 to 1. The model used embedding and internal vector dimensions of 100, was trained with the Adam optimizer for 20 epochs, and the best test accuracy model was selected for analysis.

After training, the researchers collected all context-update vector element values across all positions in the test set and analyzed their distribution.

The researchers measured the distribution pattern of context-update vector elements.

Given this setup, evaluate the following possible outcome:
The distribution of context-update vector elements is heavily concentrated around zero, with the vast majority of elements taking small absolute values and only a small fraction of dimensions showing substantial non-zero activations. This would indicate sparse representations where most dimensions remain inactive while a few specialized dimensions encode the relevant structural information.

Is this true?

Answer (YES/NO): NO